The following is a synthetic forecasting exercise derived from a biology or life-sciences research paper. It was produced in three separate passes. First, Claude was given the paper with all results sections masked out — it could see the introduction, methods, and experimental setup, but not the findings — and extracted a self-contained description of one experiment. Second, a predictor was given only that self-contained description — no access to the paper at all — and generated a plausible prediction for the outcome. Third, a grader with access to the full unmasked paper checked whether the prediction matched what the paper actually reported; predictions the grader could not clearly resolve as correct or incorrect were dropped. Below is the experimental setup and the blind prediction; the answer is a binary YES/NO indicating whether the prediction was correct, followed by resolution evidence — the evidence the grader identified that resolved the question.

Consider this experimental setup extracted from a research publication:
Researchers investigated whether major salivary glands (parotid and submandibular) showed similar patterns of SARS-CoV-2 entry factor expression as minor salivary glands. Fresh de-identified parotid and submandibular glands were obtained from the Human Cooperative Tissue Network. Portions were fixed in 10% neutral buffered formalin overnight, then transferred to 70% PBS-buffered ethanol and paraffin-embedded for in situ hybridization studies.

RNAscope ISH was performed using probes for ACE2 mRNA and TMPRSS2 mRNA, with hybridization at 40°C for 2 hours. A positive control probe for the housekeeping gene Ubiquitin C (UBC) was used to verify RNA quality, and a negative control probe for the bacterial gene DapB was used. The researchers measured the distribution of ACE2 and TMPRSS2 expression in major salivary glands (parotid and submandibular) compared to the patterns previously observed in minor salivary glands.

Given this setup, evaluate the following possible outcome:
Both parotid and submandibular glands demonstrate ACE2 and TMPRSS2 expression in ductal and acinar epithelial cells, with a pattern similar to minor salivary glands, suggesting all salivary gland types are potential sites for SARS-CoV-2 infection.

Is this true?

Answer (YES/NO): YES